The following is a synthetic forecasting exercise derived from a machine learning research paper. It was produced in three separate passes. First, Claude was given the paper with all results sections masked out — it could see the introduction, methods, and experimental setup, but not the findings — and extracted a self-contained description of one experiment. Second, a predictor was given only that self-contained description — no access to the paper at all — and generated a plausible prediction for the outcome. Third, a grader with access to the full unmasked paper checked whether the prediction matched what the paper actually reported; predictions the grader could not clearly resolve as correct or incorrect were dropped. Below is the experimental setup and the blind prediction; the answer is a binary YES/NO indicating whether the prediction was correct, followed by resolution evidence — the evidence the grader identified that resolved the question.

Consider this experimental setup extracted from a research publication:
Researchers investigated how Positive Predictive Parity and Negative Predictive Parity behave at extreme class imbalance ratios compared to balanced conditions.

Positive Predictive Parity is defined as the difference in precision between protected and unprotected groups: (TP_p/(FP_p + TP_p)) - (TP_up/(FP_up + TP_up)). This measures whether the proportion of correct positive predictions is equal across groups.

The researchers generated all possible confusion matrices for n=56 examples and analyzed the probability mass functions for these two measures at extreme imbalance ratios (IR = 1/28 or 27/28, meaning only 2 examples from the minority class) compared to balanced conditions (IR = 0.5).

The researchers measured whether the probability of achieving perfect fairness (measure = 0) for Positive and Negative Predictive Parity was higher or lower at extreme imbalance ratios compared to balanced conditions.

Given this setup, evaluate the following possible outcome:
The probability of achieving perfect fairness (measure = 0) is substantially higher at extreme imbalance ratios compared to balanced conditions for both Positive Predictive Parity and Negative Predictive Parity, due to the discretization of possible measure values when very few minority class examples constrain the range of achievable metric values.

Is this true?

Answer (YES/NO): YES